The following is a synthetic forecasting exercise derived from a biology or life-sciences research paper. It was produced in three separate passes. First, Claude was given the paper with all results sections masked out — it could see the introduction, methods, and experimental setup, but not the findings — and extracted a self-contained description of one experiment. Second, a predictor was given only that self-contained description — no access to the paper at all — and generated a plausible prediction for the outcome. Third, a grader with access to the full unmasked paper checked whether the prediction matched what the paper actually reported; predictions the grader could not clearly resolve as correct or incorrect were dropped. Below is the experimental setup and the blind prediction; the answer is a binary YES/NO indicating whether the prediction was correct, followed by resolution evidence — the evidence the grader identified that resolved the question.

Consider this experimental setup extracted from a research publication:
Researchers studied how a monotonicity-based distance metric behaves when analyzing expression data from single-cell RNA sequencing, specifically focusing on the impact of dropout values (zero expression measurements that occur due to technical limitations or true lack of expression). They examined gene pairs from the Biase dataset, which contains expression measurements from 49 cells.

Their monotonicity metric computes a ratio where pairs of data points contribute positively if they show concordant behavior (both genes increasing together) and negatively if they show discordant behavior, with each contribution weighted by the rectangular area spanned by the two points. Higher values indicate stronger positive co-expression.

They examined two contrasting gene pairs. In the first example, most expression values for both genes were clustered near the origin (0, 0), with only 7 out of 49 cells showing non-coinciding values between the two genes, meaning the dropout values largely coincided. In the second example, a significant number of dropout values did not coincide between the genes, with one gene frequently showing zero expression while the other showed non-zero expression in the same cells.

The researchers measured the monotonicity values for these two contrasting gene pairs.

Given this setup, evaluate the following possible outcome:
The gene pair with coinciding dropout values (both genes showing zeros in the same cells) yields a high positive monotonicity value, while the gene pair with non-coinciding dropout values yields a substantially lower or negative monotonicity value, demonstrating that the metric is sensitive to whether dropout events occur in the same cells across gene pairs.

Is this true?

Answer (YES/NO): YES